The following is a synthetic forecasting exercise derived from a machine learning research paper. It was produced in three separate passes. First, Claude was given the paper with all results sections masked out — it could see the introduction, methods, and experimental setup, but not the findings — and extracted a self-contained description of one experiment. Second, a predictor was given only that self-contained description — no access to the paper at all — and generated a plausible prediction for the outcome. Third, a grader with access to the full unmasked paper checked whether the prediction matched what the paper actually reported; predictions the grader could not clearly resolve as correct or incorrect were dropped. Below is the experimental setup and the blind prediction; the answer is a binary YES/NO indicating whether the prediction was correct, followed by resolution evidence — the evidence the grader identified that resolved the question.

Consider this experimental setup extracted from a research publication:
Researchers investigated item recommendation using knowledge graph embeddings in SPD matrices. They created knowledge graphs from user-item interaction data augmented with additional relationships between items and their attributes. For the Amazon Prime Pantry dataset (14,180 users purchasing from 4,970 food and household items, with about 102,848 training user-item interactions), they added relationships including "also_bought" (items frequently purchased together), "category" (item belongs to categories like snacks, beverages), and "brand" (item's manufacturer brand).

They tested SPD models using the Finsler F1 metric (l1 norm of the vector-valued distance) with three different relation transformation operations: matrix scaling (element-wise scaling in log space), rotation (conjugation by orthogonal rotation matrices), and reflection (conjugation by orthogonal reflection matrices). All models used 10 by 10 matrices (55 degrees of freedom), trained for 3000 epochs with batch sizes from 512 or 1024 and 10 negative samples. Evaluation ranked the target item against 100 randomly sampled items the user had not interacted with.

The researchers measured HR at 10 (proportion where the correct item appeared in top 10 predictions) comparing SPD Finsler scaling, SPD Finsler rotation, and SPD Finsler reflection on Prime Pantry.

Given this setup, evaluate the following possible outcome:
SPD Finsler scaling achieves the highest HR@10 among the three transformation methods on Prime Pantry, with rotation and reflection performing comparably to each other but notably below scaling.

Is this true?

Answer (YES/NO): NO